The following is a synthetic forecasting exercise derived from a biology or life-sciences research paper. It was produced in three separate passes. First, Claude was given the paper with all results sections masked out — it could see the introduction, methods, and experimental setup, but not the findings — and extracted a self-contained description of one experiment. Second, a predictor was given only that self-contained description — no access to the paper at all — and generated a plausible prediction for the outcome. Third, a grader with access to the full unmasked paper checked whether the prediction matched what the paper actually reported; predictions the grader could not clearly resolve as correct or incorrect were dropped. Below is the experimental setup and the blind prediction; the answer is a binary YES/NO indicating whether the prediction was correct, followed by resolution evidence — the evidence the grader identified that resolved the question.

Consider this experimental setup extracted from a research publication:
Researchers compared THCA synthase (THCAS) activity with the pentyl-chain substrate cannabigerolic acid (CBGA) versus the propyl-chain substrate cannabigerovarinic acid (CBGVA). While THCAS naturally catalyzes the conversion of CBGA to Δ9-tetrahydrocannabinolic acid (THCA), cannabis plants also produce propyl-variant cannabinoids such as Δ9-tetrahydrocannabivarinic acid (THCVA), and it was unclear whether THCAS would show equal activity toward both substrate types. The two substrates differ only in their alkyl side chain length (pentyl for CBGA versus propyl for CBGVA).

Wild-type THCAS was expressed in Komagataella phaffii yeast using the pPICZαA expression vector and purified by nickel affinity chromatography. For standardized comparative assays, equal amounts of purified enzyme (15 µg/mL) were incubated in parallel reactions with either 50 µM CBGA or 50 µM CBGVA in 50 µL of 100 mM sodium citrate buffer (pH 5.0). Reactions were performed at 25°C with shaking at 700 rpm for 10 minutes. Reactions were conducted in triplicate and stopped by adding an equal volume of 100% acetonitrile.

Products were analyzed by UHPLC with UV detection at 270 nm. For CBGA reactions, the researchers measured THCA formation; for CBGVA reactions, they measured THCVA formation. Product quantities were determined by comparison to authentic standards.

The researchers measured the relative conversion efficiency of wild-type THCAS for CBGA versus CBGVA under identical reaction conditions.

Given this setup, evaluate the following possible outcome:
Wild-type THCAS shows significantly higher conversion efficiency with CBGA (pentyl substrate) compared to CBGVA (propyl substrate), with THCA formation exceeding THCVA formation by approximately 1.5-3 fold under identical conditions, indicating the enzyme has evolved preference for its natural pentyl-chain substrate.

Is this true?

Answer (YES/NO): NO